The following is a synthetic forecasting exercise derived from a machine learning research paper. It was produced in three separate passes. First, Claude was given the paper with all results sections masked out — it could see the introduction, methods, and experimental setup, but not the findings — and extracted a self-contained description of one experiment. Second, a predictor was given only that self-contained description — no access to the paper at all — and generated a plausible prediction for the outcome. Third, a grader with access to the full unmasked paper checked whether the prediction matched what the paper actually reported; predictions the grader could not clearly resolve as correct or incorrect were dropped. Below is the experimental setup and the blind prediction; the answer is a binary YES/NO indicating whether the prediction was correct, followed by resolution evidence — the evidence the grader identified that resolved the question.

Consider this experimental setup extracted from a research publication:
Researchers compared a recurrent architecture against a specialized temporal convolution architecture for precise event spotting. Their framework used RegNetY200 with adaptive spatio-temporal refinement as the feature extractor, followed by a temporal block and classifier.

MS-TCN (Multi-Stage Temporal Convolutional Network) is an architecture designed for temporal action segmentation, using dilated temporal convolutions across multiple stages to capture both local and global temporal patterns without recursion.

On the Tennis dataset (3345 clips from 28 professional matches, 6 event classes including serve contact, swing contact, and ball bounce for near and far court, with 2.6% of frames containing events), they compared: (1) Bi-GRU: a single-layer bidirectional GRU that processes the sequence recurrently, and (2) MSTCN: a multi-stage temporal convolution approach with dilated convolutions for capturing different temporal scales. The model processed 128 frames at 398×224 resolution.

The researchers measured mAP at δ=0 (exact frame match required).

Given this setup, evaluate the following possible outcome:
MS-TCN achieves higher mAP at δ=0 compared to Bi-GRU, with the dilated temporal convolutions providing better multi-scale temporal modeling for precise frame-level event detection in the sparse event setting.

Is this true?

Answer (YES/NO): NO